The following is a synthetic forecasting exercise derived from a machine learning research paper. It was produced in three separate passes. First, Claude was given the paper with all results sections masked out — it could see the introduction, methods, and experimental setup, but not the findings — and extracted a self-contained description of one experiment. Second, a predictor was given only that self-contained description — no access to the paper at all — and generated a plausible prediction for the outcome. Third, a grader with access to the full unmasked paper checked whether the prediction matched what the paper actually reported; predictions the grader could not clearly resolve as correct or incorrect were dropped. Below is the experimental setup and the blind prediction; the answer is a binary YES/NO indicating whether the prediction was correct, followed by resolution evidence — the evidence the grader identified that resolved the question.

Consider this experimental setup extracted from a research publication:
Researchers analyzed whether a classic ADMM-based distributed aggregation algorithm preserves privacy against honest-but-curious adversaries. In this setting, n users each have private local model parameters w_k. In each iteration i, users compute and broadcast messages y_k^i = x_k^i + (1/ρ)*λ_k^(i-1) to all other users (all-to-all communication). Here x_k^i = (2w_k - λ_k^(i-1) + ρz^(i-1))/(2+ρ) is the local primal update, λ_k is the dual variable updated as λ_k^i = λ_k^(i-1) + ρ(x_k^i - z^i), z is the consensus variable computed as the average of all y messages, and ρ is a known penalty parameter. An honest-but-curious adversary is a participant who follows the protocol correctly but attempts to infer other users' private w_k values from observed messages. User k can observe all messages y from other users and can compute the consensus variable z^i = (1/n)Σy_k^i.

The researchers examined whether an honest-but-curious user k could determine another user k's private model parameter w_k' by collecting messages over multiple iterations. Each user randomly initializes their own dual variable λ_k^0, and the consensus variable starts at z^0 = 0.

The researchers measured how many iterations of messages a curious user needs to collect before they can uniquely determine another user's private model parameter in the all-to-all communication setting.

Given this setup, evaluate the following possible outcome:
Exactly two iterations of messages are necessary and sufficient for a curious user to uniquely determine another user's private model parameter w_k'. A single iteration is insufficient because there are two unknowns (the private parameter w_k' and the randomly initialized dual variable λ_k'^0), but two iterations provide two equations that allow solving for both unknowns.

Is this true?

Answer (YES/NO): YES